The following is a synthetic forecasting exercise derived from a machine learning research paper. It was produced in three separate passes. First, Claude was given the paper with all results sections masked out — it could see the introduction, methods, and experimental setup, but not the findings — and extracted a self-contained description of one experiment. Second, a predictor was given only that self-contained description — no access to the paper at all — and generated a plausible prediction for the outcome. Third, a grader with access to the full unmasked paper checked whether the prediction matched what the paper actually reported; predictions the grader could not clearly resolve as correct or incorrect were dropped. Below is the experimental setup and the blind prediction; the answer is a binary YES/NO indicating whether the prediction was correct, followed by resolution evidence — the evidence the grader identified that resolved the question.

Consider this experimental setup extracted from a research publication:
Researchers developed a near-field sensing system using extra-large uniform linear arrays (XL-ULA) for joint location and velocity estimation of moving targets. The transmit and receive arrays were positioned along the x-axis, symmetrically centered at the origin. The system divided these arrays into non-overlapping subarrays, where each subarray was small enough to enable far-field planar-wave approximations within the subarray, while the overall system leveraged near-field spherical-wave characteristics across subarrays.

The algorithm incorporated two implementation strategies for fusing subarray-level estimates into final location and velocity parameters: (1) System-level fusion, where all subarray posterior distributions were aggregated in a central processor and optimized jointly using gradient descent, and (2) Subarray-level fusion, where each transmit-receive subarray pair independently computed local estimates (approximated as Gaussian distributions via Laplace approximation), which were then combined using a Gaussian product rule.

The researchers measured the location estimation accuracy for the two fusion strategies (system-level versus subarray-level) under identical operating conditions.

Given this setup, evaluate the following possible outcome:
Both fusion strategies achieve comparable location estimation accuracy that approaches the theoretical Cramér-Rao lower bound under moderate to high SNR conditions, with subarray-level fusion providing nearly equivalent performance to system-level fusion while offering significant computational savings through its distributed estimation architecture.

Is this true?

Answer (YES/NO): YES